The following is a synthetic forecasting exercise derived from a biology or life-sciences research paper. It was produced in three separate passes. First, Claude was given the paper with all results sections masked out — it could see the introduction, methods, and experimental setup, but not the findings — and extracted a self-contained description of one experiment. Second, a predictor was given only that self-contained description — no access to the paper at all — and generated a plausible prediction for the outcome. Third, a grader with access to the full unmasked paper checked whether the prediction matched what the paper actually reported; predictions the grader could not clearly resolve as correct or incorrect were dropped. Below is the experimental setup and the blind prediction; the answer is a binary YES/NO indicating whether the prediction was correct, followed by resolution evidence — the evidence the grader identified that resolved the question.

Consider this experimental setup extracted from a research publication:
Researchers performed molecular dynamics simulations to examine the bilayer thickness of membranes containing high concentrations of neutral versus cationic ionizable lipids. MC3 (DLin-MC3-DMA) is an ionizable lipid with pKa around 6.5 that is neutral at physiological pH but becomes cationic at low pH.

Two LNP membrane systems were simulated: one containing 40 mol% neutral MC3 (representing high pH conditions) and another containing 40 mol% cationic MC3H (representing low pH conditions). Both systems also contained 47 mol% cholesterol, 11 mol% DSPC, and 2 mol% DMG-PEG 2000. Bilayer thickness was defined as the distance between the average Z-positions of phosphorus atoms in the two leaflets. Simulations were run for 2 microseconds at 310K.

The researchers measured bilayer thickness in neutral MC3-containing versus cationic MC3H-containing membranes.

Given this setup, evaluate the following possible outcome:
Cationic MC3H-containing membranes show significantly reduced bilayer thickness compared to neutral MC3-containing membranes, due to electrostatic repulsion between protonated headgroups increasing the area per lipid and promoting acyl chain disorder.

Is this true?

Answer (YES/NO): NO